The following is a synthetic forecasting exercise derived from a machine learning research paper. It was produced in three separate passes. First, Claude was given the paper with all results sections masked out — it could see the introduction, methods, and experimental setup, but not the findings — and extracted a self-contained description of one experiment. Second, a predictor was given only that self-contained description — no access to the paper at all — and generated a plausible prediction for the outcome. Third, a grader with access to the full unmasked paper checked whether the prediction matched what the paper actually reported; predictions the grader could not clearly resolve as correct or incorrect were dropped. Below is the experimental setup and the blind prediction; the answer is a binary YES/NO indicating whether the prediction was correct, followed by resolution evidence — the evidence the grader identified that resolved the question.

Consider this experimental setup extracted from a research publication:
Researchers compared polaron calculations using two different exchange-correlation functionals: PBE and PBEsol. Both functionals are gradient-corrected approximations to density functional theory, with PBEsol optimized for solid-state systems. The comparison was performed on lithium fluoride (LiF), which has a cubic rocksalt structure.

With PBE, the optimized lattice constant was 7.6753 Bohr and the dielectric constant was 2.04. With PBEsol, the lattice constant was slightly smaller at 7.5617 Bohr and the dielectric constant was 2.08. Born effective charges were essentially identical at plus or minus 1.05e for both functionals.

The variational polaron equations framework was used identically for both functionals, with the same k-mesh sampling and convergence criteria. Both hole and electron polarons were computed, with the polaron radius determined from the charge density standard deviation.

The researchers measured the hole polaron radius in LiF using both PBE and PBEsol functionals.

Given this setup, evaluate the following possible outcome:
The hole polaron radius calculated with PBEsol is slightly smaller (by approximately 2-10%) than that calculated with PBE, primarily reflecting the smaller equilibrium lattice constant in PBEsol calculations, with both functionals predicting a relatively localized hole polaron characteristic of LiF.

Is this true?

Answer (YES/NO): NO